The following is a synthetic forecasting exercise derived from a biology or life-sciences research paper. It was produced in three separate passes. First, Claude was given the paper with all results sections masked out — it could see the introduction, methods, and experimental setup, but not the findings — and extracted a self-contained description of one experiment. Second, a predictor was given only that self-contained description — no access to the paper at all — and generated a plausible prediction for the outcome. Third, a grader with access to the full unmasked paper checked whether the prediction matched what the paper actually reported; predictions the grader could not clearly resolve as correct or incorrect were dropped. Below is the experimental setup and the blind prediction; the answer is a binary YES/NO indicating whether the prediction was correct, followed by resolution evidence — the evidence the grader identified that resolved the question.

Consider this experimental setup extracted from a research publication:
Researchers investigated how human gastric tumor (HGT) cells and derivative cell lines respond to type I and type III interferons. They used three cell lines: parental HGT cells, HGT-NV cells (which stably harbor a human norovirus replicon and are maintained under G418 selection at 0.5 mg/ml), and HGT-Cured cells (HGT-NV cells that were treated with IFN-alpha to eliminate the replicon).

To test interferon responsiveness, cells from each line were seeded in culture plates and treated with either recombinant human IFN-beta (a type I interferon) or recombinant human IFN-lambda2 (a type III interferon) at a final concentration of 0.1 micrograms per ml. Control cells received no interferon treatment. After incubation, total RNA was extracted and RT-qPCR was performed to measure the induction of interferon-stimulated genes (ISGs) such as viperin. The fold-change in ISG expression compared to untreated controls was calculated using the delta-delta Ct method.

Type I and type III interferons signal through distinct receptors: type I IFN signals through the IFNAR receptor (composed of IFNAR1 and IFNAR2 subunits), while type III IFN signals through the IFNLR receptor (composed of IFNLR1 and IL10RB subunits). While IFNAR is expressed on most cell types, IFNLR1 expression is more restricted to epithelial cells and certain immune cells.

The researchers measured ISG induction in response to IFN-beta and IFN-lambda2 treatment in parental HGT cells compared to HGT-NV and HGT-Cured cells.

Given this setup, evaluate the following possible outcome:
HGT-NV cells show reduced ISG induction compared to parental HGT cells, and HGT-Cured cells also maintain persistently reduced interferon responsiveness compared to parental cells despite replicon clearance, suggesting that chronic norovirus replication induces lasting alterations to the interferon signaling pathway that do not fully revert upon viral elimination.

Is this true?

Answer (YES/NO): NO